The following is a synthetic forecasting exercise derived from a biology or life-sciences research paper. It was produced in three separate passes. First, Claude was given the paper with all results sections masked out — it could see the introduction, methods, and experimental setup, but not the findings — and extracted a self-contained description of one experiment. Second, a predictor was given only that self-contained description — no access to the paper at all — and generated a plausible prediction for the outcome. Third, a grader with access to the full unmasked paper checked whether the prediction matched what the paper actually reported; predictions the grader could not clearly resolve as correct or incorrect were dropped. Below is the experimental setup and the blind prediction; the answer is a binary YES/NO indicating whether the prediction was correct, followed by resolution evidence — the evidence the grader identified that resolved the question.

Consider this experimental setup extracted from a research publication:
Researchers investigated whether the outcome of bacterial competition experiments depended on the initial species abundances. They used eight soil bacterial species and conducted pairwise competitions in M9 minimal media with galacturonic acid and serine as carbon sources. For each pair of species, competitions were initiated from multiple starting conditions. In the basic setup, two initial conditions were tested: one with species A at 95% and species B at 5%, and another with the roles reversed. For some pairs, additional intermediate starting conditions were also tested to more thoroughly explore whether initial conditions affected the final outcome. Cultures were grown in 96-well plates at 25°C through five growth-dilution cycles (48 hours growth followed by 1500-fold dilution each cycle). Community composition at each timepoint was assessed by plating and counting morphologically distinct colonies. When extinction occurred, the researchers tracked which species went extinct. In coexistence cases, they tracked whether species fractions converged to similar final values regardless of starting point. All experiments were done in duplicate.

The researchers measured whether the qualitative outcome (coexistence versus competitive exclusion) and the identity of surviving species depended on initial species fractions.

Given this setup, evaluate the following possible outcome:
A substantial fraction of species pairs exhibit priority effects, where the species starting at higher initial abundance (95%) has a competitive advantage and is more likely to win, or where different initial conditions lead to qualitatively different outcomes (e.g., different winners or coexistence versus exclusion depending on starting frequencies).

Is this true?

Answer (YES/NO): NO